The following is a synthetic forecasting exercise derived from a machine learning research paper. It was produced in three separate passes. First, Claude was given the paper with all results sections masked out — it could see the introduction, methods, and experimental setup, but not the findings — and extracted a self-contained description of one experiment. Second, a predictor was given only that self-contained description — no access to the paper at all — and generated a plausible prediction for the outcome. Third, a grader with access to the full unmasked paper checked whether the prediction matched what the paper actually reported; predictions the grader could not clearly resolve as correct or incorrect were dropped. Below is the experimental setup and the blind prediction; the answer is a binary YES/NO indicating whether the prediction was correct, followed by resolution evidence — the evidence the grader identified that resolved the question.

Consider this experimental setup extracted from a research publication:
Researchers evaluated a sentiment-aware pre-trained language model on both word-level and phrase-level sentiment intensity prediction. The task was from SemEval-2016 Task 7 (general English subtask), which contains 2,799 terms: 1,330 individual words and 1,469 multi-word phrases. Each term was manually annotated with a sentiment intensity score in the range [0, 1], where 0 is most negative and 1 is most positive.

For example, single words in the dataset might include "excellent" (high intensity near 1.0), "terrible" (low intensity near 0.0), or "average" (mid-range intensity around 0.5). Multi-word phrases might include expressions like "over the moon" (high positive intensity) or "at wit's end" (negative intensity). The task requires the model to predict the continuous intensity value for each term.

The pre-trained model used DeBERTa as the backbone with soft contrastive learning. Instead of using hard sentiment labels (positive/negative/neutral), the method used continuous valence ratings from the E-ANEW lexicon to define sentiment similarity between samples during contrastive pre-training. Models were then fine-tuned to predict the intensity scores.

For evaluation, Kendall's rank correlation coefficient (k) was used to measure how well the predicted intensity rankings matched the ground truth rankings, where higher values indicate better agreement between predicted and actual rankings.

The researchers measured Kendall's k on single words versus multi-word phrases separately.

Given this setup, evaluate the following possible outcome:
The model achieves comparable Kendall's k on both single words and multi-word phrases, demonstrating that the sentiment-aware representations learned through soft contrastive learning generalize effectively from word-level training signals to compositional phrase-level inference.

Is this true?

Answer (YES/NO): YES